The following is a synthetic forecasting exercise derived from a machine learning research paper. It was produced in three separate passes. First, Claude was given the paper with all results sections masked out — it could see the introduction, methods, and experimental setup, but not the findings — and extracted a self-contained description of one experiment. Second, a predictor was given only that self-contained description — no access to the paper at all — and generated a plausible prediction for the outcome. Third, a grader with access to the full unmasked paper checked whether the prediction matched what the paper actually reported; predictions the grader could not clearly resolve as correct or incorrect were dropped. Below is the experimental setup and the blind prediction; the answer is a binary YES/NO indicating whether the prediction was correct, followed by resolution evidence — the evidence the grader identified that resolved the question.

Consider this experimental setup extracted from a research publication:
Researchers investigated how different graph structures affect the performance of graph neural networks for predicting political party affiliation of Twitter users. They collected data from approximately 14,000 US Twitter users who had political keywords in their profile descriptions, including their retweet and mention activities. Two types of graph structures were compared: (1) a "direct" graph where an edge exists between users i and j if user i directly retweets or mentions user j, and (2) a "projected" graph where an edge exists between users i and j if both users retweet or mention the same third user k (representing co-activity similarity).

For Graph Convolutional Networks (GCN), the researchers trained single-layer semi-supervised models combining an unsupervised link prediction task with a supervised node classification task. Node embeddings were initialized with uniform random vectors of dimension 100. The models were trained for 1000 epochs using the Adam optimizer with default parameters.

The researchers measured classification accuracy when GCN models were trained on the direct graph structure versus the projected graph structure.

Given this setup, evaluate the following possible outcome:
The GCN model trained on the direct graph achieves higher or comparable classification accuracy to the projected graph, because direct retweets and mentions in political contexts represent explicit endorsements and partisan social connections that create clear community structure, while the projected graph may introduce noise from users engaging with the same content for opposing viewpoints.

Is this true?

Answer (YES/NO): NO